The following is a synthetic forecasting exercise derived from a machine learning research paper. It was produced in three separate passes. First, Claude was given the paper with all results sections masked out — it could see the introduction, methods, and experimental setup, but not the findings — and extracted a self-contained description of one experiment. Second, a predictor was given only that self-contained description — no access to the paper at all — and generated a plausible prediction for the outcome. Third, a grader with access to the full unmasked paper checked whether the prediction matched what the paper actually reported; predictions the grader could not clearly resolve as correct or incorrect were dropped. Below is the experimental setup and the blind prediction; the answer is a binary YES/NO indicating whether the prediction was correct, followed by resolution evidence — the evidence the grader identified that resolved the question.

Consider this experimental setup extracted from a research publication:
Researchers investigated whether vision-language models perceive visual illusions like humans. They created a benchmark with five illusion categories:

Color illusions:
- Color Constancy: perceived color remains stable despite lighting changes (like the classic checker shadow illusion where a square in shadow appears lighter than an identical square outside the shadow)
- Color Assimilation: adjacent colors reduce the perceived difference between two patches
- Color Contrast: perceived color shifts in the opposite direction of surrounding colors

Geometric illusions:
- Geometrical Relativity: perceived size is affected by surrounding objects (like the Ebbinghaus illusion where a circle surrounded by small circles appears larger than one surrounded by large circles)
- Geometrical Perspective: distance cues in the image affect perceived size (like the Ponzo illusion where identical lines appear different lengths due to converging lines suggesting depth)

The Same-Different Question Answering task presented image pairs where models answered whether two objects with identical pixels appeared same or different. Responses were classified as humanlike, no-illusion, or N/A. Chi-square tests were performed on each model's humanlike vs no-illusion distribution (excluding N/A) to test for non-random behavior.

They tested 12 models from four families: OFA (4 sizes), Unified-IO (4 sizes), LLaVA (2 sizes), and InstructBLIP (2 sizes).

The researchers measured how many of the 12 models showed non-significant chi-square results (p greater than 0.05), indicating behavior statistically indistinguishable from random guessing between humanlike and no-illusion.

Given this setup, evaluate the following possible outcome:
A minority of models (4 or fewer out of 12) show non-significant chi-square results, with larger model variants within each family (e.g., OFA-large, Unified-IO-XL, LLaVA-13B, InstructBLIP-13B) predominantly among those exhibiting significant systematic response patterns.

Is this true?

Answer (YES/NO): NO